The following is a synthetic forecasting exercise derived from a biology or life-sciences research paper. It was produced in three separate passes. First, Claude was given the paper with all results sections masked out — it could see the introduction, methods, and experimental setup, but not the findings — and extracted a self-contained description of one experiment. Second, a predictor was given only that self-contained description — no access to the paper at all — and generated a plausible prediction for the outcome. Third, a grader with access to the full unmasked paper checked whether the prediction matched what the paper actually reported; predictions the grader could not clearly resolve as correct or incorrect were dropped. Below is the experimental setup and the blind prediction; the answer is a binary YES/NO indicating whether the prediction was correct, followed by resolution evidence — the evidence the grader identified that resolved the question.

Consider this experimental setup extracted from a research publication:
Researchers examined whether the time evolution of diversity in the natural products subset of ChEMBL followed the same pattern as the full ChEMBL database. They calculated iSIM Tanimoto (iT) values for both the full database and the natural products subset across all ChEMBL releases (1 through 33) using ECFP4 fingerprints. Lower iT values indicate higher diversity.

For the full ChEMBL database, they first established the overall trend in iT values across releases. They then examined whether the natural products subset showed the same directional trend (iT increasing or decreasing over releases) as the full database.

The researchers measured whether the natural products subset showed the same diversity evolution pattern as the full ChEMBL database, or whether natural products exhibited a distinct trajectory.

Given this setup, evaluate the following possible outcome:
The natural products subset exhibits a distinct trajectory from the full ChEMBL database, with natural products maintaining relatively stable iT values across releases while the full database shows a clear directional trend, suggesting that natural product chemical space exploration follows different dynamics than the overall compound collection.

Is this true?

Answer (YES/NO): NO